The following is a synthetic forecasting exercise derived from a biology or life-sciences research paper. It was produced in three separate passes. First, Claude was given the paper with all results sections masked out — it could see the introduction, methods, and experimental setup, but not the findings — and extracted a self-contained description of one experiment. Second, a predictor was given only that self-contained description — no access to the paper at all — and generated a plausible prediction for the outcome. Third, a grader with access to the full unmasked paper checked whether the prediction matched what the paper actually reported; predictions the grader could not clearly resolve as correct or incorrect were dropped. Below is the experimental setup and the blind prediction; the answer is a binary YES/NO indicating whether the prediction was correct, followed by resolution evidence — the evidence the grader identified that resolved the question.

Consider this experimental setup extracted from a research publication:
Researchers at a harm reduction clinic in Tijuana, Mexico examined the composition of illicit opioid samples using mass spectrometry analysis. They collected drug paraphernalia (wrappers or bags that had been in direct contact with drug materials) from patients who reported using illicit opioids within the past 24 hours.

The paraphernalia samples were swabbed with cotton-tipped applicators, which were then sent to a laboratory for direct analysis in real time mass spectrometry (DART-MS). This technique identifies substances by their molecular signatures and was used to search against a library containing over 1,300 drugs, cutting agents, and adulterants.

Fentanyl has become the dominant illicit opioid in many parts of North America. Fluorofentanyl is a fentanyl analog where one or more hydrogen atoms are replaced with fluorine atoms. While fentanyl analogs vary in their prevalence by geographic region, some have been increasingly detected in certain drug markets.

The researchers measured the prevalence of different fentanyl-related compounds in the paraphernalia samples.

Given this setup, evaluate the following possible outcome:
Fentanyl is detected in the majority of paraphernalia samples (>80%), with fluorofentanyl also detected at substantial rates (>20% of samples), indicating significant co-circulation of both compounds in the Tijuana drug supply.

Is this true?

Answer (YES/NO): NO